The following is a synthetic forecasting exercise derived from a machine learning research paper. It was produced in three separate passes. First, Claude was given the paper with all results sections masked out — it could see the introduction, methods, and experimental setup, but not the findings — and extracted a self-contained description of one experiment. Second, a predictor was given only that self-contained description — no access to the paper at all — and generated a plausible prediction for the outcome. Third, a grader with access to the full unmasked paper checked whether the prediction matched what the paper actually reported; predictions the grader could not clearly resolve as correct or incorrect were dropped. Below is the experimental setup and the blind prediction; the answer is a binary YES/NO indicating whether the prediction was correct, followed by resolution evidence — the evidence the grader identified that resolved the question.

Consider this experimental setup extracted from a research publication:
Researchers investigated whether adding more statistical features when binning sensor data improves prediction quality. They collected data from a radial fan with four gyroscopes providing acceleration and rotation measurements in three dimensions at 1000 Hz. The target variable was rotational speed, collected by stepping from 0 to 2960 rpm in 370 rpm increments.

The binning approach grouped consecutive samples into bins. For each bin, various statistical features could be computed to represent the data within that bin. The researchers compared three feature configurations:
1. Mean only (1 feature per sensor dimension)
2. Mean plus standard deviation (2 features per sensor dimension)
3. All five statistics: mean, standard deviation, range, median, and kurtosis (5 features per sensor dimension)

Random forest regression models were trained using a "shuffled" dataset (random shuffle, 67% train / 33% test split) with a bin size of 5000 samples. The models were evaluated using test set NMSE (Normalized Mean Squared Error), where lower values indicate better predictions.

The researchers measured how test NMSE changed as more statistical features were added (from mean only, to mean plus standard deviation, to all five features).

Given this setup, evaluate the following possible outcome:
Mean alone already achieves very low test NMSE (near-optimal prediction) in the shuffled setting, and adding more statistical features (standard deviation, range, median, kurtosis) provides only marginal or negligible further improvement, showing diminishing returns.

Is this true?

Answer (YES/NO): NO